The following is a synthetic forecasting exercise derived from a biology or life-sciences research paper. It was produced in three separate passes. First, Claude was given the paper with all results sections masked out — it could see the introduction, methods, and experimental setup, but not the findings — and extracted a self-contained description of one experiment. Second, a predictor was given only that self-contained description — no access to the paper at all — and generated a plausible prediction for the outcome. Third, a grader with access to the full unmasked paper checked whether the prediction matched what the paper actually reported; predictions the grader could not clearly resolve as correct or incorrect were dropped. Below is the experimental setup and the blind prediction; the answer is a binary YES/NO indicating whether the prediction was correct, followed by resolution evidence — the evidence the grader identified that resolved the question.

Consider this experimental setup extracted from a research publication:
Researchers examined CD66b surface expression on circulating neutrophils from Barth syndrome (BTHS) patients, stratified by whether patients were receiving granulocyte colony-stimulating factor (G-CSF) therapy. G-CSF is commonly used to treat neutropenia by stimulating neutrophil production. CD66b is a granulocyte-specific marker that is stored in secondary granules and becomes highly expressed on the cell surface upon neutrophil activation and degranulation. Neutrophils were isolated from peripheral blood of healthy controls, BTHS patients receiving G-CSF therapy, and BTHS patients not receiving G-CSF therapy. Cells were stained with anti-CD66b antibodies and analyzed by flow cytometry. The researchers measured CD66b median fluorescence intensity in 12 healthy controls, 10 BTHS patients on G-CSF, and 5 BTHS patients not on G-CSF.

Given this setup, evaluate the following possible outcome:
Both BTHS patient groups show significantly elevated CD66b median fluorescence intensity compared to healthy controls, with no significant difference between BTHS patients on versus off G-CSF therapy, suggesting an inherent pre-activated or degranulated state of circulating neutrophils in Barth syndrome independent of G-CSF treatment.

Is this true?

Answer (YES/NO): YES